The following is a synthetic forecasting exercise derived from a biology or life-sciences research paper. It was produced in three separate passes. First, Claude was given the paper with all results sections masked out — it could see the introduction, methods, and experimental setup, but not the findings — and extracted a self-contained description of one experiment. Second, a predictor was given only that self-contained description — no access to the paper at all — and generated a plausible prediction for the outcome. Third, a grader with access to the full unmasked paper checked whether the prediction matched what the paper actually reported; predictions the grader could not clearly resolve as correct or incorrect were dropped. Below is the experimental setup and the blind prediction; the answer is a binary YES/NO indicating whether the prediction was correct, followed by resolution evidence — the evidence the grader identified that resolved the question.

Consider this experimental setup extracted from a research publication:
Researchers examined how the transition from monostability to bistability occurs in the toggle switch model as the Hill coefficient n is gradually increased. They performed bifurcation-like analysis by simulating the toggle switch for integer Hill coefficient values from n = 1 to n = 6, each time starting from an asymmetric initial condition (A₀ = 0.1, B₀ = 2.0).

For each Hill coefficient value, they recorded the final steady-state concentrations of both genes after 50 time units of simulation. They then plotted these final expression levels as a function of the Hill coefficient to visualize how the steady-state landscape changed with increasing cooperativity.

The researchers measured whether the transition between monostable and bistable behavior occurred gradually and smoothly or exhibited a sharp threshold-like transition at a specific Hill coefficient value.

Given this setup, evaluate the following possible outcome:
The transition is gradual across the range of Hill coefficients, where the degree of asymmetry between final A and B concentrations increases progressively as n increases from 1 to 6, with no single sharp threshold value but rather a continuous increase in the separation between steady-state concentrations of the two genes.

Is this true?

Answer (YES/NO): NO